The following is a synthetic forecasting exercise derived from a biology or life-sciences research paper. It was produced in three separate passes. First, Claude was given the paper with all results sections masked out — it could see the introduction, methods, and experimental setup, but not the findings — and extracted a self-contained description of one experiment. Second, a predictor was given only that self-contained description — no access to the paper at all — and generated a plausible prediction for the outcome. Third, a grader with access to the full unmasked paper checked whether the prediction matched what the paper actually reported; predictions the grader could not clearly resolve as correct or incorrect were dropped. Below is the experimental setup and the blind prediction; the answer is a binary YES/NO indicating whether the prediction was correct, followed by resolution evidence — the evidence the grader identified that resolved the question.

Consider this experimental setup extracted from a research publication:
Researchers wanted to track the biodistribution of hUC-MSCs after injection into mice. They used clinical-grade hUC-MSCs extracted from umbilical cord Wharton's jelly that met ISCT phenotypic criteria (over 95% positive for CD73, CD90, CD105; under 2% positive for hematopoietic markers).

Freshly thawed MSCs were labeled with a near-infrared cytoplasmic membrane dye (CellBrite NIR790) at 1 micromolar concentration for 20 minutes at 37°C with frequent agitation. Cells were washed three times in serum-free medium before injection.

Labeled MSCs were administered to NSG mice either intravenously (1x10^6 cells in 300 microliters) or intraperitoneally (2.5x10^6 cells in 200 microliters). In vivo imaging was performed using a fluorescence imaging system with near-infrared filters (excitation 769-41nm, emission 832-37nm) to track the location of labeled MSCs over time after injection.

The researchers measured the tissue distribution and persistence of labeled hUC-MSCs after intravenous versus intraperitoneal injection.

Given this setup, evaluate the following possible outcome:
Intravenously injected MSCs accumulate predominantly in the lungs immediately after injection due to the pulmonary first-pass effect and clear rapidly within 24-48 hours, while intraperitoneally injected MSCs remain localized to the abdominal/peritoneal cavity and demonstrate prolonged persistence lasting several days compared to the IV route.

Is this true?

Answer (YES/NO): NO